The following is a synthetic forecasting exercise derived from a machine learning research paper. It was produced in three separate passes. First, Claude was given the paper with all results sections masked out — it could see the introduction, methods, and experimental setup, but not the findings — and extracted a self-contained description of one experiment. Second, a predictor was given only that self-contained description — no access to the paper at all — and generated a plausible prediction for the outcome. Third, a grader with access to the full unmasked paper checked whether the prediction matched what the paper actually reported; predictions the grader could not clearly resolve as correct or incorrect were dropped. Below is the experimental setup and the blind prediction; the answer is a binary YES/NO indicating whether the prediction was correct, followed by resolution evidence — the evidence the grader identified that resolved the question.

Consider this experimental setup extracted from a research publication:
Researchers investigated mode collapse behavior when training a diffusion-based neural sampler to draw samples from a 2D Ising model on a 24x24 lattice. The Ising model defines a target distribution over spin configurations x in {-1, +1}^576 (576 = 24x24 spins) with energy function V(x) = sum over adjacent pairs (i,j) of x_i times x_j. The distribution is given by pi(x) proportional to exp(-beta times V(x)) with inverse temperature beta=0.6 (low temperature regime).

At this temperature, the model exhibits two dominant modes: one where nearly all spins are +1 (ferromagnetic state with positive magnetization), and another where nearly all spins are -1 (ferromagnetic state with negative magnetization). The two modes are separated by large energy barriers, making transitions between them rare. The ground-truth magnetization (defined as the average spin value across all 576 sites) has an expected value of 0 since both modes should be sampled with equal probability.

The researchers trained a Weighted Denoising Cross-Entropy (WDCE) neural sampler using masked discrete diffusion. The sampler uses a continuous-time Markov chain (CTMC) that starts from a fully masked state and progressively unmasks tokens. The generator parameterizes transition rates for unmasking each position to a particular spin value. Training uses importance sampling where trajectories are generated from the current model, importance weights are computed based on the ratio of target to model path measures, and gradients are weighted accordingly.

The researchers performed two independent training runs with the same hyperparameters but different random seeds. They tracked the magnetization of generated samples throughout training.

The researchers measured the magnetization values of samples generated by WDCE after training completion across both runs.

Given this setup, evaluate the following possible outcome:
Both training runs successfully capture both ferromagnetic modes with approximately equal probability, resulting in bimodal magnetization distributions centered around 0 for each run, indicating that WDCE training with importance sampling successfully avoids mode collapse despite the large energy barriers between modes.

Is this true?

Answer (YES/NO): NO